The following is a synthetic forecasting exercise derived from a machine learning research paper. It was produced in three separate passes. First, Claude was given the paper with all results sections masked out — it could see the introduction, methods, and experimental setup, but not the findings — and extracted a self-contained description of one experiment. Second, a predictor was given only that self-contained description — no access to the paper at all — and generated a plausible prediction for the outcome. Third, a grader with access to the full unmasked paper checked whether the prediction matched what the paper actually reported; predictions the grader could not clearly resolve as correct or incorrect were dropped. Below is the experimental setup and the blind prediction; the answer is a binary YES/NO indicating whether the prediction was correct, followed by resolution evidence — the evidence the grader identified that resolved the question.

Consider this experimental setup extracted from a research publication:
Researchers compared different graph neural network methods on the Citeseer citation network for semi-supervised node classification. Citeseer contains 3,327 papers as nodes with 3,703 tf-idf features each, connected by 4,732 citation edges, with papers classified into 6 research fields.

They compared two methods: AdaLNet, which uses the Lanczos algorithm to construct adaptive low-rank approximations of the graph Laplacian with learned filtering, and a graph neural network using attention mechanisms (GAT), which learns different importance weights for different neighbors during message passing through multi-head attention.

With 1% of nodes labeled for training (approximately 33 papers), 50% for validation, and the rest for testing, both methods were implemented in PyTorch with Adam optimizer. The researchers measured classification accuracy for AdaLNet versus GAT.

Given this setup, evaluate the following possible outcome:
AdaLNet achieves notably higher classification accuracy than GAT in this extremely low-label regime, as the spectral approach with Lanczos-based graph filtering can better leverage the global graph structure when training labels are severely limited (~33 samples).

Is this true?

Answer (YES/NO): YES